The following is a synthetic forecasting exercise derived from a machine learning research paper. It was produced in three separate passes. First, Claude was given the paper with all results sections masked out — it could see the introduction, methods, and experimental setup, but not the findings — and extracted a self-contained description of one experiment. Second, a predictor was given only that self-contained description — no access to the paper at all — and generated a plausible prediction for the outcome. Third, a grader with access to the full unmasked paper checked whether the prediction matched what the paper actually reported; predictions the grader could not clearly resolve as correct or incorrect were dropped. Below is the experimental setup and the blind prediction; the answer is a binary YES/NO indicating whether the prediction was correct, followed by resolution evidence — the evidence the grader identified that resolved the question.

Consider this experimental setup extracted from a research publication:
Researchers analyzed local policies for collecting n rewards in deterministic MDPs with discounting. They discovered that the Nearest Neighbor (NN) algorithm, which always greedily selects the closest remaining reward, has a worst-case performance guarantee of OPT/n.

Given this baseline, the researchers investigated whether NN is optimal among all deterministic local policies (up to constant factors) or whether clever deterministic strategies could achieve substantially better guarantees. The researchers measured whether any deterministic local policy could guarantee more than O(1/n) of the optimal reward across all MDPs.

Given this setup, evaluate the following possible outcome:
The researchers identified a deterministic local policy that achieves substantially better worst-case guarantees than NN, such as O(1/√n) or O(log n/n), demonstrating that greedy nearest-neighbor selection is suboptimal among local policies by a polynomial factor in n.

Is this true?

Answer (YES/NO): NO